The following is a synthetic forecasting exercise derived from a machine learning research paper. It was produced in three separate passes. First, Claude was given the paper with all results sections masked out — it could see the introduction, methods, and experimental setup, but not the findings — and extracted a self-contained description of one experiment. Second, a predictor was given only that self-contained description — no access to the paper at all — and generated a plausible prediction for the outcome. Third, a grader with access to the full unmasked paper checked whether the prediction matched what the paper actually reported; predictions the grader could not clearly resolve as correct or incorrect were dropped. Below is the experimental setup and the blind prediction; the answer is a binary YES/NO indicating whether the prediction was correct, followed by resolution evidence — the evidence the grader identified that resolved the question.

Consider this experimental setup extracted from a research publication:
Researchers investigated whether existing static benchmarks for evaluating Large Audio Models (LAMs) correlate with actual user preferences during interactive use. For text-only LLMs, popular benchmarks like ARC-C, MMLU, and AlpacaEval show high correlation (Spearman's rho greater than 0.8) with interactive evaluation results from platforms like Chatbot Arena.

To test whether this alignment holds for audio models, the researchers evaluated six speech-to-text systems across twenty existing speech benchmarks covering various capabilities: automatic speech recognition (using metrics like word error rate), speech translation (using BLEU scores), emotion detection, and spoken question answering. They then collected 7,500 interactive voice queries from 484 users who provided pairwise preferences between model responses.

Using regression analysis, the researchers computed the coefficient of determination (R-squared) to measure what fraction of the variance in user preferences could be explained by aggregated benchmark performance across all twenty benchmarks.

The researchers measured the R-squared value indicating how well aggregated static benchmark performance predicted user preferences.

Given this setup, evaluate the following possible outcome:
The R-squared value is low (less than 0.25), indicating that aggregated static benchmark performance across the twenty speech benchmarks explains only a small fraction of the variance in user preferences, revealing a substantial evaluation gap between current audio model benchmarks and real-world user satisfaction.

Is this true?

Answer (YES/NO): NO